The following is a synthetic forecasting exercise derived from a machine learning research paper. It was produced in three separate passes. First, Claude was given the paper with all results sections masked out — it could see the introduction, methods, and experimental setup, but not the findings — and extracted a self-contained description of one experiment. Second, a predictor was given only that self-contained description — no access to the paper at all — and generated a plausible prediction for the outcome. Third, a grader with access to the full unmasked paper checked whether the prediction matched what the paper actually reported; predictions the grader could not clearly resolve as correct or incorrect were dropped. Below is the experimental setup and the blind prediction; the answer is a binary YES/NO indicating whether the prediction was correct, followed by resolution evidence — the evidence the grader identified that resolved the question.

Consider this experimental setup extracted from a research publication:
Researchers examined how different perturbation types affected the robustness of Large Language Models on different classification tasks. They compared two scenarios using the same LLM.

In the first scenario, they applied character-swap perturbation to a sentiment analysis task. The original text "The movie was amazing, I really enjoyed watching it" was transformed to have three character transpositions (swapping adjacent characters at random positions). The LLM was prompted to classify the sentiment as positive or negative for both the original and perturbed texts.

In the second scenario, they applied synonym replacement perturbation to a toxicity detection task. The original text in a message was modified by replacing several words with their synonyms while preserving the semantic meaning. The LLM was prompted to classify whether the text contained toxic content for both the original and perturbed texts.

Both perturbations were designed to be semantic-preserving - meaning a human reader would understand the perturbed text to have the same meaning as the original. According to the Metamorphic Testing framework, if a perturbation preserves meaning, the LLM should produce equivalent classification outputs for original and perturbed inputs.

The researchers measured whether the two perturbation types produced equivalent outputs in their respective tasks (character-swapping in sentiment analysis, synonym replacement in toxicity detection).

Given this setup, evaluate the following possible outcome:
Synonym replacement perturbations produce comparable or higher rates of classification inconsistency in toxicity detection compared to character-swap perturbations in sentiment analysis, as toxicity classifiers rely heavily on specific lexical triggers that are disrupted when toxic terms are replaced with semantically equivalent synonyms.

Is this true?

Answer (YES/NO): YES